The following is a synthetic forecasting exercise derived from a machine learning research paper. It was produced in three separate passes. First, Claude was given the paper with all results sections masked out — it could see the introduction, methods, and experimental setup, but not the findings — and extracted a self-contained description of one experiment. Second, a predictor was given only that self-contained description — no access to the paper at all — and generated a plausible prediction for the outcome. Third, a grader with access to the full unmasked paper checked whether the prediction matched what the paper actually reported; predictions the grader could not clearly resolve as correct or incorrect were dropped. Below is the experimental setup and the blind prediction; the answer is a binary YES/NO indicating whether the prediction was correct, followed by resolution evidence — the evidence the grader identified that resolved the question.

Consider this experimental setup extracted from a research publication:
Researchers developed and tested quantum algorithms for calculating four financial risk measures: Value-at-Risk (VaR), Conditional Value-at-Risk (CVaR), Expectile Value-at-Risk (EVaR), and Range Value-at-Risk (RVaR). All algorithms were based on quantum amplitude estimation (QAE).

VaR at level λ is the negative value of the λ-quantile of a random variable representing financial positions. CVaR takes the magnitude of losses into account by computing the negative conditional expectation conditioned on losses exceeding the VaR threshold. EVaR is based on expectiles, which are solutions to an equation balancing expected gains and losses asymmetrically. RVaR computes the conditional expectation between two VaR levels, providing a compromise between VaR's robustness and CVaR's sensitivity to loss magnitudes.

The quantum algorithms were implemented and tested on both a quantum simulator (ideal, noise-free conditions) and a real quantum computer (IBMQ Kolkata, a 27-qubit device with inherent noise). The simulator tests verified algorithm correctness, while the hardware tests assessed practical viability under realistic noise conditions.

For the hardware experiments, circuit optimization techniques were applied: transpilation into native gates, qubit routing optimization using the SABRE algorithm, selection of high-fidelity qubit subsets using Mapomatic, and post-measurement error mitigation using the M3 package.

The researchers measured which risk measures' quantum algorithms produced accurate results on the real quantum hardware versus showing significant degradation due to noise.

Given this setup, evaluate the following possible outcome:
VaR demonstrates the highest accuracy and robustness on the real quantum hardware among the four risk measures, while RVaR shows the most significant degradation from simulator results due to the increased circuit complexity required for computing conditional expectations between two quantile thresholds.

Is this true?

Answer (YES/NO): NO